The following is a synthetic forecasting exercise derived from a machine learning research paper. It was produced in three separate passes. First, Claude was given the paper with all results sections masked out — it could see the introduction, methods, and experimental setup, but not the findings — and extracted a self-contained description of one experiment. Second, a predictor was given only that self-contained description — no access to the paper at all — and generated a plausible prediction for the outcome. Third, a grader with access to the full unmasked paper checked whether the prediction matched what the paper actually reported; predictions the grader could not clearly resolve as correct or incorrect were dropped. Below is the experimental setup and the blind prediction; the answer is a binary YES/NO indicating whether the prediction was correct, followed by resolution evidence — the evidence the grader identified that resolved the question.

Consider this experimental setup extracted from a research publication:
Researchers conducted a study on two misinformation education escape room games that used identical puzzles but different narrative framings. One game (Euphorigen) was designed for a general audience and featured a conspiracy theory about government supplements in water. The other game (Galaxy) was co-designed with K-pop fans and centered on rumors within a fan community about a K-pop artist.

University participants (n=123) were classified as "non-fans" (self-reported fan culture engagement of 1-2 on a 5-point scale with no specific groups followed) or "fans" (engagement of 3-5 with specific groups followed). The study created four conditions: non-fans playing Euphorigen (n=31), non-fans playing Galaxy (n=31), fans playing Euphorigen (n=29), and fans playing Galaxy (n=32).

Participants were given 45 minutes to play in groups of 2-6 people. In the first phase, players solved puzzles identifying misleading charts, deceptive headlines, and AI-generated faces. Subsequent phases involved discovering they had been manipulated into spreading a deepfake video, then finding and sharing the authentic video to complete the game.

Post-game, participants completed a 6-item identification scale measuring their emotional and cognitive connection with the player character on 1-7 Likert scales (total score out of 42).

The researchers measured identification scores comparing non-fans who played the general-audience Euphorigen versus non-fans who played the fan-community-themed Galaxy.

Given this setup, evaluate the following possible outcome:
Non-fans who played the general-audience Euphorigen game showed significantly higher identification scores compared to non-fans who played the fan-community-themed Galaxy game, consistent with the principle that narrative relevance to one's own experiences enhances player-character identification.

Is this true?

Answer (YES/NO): NO